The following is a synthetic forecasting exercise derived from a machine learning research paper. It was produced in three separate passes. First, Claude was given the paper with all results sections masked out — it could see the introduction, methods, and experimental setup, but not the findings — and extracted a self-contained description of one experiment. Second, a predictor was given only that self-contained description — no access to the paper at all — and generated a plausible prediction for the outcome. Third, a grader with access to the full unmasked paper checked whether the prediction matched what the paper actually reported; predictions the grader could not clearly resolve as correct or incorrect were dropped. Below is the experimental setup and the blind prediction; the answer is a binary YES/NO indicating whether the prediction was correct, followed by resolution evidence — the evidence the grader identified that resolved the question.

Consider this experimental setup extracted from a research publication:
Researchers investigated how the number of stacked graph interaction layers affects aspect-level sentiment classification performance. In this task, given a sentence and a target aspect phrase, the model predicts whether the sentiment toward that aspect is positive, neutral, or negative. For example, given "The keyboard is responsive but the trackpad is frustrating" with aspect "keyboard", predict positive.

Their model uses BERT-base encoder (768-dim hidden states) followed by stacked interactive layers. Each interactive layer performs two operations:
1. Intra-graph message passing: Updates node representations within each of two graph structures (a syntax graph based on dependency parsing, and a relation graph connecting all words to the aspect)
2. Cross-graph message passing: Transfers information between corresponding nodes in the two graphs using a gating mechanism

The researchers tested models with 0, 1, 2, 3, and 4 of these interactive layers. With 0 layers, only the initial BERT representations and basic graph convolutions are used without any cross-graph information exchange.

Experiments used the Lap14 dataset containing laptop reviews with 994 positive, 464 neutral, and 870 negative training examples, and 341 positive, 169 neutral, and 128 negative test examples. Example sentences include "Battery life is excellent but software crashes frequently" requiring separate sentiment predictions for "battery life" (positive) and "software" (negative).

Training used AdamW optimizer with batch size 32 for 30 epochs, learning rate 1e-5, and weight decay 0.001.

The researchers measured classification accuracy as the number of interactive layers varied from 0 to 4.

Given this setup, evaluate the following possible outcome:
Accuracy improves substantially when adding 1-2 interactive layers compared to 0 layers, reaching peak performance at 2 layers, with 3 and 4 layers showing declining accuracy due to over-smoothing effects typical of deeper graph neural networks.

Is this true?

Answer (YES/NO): NO